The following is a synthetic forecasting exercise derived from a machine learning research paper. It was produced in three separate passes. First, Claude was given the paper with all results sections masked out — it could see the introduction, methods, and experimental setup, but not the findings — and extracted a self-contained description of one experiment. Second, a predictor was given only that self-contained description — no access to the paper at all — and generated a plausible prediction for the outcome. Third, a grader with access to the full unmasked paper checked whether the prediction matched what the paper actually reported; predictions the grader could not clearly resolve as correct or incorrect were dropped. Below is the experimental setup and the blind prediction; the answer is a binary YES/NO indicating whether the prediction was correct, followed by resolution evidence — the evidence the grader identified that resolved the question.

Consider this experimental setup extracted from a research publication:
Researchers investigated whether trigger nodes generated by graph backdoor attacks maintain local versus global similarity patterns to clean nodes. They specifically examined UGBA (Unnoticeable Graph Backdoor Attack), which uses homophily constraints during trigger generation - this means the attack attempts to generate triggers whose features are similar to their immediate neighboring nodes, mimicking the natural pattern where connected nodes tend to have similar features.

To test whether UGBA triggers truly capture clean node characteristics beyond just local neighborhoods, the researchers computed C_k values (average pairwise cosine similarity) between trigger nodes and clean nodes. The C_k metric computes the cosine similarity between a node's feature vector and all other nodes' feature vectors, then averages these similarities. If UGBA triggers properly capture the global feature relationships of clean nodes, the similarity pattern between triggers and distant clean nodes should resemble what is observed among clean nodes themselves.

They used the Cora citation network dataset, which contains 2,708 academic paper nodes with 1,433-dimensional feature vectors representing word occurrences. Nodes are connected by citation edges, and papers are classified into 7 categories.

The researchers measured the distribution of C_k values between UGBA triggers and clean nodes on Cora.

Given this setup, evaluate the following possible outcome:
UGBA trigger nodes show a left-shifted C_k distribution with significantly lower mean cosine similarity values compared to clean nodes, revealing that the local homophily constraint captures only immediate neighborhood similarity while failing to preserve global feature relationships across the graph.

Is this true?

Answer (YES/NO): NO